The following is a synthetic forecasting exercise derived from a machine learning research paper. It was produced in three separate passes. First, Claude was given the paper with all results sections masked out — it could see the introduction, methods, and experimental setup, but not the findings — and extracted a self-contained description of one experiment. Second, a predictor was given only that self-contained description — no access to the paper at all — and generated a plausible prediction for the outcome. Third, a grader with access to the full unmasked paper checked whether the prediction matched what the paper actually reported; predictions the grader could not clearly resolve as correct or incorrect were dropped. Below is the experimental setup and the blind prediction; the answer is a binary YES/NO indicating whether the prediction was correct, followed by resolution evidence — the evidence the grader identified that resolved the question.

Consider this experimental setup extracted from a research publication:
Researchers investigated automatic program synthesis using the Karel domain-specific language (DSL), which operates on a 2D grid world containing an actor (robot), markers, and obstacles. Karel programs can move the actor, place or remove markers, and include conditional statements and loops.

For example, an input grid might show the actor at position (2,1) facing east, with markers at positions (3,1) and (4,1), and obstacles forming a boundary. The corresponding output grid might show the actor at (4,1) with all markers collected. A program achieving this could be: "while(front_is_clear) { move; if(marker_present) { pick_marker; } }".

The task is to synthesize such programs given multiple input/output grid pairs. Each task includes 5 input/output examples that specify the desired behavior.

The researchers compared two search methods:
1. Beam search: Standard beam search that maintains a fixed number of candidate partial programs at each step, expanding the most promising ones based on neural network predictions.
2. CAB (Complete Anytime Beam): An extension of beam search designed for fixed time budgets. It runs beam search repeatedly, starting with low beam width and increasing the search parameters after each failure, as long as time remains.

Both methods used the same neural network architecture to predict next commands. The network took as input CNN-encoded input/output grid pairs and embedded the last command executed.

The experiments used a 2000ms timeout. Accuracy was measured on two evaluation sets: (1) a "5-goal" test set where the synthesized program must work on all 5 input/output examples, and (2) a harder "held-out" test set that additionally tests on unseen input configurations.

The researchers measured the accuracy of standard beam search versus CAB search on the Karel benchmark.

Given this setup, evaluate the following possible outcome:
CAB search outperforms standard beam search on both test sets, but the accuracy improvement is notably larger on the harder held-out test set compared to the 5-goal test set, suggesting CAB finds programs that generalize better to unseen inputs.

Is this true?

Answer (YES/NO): NO